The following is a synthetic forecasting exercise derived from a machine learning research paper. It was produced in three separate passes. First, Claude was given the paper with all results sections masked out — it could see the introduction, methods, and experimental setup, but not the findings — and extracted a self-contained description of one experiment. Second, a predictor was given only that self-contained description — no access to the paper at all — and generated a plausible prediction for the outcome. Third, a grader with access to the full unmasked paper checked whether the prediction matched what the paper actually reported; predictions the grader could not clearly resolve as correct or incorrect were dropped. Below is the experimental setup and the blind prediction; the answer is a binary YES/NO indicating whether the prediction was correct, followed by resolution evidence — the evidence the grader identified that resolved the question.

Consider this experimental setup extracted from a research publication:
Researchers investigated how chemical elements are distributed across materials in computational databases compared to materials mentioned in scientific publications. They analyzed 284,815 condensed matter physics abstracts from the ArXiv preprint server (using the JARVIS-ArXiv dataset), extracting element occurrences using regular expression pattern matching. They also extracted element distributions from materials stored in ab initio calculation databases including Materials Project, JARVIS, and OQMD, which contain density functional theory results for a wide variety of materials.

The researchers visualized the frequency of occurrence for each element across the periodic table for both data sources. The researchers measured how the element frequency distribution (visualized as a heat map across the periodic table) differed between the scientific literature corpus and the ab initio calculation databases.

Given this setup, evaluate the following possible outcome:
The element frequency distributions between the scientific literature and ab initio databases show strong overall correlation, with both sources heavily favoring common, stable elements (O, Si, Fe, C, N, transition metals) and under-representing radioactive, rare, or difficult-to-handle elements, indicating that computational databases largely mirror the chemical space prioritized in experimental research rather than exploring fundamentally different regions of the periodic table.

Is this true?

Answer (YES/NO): NO